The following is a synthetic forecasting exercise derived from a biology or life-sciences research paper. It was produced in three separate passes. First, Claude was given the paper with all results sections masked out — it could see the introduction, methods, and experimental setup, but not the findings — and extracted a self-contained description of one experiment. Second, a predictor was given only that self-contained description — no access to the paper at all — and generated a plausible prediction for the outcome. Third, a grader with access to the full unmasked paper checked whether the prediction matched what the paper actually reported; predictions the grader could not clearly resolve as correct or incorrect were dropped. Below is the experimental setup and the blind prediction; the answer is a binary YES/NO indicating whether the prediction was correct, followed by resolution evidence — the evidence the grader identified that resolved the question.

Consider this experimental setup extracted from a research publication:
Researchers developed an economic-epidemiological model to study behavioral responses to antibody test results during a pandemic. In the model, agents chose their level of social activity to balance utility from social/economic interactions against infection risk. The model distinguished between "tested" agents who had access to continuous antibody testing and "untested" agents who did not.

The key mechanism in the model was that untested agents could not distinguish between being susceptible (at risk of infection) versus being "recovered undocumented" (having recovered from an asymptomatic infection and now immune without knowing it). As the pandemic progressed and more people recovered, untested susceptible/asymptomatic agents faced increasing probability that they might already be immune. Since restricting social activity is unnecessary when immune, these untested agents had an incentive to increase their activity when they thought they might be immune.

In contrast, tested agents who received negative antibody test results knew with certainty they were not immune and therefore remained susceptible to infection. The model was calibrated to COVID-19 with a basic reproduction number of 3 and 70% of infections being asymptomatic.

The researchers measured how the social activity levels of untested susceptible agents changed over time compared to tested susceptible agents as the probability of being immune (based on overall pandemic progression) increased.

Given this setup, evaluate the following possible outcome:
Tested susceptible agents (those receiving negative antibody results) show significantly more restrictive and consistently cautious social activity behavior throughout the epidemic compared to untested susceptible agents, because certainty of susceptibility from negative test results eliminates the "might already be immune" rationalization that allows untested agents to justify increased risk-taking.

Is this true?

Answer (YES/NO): YES